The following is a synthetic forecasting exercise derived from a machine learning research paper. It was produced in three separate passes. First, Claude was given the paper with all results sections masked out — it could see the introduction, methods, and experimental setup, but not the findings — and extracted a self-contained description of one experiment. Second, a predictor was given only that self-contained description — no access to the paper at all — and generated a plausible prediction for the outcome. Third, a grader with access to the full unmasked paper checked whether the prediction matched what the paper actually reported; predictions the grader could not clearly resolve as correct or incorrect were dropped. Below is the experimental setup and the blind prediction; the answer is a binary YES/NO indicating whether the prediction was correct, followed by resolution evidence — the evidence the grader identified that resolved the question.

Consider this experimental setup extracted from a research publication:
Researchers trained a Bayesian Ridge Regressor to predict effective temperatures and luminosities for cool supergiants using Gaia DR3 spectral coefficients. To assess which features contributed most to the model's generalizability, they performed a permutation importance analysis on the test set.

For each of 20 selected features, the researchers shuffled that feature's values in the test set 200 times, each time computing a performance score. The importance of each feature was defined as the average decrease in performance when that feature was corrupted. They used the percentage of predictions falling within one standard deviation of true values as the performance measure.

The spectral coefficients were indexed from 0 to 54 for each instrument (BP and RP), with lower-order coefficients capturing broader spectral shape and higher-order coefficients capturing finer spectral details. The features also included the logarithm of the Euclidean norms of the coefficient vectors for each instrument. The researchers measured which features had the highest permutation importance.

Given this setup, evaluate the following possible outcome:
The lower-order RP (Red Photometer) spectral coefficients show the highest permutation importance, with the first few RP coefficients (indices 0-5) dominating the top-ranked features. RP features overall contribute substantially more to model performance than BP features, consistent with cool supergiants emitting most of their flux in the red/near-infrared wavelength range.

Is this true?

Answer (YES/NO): NO